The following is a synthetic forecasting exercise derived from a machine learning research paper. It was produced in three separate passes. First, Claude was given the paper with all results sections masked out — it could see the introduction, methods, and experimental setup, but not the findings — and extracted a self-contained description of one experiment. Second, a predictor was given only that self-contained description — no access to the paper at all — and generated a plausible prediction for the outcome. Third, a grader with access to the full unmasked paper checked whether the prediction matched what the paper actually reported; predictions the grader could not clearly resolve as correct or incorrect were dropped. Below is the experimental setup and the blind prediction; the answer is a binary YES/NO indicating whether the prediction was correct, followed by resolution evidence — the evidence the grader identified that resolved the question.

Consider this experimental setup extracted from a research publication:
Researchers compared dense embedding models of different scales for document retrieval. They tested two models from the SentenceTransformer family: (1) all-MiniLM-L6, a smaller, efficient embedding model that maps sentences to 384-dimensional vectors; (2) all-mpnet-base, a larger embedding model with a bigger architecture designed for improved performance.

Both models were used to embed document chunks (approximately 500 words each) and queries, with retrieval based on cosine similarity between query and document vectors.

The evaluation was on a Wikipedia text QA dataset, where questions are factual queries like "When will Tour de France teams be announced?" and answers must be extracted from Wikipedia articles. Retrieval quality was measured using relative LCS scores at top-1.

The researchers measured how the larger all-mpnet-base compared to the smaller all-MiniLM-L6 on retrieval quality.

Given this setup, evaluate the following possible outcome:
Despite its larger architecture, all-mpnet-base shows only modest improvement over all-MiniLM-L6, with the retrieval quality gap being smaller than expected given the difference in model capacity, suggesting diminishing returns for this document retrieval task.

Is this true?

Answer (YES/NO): YES